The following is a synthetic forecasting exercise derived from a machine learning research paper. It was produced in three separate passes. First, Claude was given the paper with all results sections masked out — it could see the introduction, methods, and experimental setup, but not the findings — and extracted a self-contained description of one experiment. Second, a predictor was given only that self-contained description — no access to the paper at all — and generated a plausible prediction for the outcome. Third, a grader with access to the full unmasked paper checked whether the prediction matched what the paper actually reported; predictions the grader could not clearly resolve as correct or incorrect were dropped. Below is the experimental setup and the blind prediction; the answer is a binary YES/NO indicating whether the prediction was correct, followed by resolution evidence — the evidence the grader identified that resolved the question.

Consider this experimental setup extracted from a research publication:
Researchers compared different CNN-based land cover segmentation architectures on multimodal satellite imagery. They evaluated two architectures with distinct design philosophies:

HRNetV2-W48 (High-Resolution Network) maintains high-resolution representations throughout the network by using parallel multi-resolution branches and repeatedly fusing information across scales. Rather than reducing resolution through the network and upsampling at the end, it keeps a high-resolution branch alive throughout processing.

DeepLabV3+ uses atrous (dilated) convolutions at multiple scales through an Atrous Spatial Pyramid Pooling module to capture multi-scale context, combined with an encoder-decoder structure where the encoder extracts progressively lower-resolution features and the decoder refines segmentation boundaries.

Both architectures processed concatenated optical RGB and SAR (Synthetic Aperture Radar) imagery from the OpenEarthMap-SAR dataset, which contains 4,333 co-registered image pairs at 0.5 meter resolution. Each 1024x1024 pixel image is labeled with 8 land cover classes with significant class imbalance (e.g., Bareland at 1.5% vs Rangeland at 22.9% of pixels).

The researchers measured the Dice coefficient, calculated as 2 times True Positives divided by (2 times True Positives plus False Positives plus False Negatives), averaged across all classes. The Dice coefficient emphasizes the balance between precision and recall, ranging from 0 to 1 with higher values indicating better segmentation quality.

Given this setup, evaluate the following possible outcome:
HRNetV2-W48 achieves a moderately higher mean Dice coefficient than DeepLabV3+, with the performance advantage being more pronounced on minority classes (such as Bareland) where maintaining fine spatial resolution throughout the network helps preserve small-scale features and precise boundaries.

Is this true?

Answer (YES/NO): NO